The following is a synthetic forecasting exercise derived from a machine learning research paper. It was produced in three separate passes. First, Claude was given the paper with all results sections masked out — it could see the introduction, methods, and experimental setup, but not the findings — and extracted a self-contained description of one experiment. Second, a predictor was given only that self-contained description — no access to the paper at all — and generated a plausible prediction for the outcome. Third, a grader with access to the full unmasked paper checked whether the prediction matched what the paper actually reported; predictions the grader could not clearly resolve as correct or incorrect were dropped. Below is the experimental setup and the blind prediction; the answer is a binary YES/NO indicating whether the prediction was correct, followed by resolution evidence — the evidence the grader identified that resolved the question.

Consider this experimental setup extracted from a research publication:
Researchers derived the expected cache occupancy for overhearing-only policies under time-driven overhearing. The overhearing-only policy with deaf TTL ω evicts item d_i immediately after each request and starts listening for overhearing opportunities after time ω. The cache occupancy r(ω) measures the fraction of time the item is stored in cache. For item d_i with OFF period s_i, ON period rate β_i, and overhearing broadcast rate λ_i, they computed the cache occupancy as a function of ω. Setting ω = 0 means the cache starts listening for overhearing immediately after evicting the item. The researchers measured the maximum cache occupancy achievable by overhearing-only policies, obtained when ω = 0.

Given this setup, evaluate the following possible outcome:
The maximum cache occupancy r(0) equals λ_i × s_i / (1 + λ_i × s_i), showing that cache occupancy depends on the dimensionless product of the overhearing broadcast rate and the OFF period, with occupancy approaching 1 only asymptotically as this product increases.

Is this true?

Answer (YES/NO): NO